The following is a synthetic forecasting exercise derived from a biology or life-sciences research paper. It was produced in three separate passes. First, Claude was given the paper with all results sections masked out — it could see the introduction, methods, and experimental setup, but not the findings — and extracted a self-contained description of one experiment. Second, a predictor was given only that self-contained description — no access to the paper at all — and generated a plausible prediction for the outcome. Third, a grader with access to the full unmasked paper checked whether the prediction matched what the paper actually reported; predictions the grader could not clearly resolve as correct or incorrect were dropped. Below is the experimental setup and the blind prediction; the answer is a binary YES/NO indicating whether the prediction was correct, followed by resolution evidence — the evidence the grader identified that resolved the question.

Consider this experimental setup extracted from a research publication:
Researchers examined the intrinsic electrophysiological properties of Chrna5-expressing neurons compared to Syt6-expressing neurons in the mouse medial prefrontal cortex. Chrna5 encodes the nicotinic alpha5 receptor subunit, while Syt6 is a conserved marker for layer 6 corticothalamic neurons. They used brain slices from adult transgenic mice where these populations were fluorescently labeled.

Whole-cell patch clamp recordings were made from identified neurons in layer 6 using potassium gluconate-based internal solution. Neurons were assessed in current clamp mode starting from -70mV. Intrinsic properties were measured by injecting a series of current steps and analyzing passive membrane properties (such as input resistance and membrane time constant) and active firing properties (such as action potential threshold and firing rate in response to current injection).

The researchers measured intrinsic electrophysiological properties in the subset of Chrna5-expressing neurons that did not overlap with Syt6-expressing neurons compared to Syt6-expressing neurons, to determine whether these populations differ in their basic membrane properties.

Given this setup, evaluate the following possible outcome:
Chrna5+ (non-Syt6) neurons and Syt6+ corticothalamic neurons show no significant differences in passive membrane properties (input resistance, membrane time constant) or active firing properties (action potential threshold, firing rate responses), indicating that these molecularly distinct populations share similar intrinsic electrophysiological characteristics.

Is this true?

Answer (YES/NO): YES